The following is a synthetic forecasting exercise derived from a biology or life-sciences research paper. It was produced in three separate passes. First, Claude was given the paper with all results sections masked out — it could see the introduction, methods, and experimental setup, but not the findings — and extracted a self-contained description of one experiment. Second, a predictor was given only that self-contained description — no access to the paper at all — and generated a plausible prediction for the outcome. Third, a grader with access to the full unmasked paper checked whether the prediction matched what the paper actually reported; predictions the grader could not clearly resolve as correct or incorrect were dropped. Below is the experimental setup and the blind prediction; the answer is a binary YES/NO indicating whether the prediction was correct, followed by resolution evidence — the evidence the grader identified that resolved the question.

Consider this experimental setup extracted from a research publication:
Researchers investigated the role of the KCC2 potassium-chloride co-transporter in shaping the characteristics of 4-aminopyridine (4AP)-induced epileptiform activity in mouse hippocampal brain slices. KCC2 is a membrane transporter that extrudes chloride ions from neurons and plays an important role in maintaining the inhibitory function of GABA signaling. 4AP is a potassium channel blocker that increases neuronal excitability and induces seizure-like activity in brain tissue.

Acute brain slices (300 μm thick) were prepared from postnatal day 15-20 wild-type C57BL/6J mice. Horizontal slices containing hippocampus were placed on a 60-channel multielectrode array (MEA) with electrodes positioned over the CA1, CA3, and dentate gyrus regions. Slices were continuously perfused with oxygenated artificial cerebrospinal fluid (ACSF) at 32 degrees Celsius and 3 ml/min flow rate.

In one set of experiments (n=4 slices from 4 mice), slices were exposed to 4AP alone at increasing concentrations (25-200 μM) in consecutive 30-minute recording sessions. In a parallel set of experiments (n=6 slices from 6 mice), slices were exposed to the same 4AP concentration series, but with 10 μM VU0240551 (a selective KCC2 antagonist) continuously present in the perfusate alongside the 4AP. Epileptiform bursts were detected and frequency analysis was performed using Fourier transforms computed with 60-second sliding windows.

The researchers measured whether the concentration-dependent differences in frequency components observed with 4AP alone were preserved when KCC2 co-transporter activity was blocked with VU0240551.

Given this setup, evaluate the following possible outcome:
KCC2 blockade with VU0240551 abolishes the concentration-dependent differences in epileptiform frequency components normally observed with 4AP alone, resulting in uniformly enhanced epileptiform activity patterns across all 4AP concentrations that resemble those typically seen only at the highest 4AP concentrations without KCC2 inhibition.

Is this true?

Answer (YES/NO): NO